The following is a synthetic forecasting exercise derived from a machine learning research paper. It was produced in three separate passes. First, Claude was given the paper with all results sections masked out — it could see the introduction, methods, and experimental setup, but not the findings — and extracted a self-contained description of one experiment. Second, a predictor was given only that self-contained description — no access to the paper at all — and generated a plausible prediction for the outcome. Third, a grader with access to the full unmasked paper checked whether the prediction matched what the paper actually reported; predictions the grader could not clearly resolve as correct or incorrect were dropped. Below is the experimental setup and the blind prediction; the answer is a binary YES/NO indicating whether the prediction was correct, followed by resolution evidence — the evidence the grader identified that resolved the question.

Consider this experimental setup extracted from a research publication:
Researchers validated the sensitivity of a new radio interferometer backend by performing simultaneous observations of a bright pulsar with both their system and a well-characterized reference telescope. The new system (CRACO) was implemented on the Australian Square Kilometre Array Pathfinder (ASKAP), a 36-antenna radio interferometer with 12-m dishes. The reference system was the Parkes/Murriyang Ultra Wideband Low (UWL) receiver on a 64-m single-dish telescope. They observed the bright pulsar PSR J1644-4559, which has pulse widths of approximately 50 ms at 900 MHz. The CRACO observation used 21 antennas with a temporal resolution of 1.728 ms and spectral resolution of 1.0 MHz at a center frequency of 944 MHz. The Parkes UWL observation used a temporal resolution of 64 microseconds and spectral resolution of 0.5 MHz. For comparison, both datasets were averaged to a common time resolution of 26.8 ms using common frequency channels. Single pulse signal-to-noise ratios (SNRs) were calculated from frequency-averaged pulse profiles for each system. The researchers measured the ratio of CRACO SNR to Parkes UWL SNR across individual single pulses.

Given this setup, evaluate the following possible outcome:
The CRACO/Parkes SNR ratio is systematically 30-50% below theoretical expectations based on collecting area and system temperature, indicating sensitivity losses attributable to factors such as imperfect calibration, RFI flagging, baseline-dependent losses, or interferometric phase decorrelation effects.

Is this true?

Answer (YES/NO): NO